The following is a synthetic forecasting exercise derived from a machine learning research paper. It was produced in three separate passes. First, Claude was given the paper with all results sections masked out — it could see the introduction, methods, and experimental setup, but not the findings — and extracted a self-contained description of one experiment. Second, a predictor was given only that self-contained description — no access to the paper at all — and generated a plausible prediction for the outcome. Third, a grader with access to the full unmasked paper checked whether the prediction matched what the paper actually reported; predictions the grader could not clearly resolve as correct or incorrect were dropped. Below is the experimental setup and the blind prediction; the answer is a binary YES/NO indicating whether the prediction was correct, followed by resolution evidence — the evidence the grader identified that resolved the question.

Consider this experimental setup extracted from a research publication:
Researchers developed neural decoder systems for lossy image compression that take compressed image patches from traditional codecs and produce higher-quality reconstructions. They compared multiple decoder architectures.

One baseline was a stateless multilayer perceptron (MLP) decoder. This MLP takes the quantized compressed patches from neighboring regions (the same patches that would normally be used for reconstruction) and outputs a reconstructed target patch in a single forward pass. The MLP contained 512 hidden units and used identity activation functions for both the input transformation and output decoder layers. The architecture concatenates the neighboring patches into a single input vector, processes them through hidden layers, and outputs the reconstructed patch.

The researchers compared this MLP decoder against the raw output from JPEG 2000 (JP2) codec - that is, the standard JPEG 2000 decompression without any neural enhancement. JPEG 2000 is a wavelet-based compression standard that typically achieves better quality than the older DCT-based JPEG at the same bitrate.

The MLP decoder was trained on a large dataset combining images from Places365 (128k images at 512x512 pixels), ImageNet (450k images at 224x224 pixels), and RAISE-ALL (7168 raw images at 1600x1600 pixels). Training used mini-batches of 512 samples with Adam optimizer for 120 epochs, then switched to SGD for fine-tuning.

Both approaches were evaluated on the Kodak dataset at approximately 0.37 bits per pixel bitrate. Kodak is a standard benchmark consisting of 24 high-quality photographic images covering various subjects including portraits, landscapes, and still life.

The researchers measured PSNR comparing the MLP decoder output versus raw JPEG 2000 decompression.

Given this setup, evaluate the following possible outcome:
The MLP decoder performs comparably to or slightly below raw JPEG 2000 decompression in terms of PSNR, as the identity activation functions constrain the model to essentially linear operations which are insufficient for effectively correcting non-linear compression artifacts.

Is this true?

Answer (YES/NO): YES